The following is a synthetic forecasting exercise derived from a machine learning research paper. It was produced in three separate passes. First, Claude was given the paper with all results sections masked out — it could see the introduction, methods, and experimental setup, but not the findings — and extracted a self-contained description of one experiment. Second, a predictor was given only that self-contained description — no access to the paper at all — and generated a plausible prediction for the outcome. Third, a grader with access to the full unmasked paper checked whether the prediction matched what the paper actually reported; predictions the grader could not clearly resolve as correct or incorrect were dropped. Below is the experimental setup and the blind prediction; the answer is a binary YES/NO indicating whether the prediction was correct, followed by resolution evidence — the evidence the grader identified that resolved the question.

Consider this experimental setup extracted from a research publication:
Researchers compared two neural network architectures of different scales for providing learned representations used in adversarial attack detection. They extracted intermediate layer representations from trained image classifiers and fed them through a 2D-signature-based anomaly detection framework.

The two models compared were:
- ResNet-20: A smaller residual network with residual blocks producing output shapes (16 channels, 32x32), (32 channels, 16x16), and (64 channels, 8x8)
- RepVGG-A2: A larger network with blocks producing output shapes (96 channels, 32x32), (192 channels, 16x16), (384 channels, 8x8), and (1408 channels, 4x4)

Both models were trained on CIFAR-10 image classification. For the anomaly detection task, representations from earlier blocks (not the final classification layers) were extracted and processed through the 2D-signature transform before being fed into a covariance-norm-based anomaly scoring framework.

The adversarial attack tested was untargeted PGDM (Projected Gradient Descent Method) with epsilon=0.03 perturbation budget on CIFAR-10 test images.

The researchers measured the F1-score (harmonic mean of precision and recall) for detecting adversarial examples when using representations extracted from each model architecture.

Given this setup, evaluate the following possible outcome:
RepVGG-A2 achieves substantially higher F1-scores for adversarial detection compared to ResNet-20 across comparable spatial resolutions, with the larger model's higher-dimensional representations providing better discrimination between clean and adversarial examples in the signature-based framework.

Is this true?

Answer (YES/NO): NO